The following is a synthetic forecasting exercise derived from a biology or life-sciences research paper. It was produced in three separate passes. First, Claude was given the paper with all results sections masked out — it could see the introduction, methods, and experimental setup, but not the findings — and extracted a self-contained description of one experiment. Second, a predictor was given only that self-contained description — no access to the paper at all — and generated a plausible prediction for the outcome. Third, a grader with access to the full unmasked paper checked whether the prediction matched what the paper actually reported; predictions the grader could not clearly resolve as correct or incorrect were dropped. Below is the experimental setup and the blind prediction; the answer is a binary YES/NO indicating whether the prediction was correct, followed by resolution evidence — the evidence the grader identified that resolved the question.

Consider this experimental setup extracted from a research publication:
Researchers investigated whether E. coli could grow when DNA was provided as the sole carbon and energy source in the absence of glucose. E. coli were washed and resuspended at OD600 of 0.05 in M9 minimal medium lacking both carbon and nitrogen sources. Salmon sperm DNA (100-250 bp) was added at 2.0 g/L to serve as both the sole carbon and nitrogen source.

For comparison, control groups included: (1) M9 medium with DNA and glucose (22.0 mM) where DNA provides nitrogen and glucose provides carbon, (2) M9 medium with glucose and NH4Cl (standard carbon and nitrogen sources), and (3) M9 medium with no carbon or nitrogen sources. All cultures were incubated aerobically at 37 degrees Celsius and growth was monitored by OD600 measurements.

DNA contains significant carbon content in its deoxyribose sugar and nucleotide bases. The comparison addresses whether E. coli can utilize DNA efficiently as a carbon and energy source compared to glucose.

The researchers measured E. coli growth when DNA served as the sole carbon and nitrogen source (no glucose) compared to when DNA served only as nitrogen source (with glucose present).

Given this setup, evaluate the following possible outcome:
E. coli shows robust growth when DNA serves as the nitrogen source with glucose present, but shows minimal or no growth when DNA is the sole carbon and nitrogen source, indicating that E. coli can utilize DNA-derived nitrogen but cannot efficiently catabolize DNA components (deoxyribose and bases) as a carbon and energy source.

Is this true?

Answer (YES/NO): NO